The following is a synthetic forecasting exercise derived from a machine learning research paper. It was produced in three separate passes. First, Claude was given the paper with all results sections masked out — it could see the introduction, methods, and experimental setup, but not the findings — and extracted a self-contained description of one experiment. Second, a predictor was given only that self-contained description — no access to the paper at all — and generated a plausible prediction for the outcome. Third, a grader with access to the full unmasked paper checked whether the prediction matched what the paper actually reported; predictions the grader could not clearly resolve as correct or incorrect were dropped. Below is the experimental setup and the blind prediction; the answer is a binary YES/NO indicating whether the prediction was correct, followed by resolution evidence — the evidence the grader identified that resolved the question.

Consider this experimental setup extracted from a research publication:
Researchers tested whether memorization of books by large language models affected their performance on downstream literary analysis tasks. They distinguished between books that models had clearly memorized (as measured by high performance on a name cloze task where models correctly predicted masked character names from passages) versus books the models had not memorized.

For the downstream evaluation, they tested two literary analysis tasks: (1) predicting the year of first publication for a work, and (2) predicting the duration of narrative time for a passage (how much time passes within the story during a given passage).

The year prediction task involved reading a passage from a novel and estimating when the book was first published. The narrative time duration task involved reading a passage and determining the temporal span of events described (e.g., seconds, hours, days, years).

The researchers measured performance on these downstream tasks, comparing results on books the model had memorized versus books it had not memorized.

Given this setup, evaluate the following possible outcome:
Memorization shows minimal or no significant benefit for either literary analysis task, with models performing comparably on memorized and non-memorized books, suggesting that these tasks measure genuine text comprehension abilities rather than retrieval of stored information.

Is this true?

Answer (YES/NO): NO